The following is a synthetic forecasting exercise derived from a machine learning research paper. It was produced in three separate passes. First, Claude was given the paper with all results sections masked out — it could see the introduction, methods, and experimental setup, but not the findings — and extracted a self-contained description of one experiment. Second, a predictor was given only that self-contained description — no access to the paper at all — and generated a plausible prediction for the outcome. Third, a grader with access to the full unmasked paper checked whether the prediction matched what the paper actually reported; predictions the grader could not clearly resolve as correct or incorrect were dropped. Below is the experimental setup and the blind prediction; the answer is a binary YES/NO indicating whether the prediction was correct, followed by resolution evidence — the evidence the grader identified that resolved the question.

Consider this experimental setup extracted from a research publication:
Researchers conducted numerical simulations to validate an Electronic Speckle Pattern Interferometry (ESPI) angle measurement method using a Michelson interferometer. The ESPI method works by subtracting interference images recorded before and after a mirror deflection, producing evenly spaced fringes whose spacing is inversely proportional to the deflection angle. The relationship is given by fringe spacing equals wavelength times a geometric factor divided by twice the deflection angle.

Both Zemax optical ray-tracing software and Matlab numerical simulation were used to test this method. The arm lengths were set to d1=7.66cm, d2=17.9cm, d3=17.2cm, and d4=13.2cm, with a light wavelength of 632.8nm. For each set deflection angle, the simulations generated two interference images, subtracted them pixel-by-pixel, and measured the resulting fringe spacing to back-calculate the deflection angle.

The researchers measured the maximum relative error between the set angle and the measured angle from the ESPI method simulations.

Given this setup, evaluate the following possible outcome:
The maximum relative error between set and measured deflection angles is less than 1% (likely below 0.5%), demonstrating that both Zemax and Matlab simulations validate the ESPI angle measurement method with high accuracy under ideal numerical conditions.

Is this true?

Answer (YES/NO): YES